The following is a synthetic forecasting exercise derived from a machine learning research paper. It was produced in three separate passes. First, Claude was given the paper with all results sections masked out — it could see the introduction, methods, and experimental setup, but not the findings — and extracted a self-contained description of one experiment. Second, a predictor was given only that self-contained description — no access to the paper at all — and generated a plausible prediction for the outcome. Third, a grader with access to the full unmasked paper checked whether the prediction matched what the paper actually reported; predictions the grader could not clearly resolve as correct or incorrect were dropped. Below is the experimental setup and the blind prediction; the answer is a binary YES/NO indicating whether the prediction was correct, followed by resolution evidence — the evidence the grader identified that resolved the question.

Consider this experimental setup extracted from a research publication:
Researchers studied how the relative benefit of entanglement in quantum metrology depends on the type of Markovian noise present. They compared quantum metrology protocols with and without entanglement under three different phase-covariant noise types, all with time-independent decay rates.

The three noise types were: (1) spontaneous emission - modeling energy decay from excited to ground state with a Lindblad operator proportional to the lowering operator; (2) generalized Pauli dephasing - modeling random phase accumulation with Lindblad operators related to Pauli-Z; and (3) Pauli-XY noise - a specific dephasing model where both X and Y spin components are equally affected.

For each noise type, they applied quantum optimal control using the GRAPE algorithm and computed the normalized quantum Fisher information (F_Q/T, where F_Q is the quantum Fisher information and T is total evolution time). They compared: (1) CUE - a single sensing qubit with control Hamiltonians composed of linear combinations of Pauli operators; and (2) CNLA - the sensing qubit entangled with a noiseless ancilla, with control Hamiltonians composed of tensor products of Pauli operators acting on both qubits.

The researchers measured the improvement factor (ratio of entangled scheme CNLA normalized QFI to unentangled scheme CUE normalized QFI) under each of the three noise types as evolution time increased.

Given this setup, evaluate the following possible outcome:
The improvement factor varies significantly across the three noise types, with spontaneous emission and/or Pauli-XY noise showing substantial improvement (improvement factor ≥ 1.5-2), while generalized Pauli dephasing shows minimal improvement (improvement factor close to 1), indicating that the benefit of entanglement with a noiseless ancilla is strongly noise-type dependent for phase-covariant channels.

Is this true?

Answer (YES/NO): NO